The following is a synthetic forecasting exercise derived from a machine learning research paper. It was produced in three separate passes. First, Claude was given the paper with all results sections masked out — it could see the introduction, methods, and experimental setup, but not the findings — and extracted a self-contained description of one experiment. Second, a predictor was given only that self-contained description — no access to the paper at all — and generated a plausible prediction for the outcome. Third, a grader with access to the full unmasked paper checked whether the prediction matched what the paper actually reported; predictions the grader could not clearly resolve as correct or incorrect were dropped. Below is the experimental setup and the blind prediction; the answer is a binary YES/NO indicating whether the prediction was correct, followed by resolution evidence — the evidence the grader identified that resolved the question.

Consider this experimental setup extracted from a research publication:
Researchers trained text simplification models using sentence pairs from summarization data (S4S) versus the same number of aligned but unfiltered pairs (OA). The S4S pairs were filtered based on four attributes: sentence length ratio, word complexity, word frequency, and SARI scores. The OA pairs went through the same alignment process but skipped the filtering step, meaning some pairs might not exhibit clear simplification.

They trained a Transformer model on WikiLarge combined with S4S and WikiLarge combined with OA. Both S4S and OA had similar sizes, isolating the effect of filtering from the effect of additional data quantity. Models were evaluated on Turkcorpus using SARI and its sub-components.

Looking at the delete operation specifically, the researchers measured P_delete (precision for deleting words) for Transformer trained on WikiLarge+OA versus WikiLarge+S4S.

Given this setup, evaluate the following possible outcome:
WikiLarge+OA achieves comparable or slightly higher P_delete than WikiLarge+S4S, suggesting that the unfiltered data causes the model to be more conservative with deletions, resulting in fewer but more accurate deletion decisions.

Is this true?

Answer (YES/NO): NO